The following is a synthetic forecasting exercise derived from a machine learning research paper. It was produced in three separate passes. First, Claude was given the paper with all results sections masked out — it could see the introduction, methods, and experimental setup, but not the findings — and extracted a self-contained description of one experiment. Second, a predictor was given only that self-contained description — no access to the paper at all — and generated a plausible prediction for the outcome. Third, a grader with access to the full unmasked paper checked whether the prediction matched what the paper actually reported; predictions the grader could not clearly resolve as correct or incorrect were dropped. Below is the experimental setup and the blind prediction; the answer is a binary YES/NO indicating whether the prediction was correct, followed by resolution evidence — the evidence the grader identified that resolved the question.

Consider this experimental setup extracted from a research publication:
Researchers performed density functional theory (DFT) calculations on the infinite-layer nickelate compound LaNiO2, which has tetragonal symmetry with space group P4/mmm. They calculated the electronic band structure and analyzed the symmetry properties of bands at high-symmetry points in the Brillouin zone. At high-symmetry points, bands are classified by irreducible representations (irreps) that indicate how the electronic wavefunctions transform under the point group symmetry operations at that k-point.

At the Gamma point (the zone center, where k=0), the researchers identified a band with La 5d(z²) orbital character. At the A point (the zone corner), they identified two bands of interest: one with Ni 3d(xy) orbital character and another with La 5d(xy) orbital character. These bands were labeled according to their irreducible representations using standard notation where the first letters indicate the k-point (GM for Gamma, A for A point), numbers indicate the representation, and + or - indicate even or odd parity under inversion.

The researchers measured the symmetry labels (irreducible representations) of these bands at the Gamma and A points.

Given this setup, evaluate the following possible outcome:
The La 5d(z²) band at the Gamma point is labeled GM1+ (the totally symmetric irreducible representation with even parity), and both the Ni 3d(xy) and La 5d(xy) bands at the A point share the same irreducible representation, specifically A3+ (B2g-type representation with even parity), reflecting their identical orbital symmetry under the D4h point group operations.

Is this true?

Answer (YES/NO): NO